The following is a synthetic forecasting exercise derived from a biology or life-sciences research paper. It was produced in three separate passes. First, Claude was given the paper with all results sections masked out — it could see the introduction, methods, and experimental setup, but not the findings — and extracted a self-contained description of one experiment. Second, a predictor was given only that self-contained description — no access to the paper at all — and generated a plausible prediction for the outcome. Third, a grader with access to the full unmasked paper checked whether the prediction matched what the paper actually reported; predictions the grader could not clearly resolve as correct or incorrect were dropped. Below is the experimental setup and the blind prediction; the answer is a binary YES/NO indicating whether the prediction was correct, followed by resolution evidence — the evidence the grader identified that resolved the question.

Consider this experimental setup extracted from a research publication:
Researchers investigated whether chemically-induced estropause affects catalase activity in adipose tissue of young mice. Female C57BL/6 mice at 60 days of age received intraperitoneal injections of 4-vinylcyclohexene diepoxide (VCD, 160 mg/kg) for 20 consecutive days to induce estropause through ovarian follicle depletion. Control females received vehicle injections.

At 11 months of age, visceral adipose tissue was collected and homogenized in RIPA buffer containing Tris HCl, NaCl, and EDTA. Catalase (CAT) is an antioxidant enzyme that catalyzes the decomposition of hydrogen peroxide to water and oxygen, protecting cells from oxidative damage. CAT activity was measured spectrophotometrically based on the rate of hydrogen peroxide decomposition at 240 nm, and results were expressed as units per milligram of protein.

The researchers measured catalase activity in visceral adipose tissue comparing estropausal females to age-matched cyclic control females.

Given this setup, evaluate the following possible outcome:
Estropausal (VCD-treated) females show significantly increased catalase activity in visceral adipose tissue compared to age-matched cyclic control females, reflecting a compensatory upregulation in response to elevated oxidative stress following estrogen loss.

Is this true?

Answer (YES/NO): NO